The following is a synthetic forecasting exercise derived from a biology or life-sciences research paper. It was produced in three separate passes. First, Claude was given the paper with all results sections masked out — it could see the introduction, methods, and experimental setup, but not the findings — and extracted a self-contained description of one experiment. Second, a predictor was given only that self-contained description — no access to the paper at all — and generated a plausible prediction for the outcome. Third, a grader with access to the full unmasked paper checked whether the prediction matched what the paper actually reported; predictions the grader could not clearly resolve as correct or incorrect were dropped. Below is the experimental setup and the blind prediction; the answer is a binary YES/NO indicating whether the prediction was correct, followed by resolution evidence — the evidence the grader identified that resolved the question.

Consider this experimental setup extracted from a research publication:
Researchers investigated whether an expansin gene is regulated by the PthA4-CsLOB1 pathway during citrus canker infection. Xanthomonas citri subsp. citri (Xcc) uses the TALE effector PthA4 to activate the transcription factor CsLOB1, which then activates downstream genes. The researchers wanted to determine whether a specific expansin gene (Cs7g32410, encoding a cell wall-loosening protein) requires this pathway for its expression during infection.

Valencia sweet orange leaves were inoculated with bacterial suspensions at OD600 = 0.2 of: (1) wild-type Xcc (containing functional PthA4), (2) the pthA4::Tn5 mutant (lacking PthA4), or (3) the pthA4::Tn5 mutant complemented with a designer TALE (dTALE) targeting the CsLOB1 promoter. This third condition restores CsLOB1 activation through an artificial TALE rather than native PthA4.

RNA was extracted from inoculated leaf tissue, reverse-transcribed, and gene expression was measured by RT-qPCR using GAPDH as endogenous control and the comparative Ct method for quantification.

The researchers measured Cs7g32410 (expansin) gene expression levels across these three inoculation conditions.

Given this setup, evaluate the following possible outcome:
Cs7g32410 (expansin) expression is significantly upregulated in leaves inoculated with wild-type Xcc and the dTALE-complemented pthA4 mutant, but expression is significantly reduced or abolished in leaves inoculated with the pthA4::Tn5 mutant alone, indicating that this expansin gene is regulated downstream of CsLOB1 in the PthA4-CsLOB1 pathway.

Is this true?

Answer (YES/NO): YES